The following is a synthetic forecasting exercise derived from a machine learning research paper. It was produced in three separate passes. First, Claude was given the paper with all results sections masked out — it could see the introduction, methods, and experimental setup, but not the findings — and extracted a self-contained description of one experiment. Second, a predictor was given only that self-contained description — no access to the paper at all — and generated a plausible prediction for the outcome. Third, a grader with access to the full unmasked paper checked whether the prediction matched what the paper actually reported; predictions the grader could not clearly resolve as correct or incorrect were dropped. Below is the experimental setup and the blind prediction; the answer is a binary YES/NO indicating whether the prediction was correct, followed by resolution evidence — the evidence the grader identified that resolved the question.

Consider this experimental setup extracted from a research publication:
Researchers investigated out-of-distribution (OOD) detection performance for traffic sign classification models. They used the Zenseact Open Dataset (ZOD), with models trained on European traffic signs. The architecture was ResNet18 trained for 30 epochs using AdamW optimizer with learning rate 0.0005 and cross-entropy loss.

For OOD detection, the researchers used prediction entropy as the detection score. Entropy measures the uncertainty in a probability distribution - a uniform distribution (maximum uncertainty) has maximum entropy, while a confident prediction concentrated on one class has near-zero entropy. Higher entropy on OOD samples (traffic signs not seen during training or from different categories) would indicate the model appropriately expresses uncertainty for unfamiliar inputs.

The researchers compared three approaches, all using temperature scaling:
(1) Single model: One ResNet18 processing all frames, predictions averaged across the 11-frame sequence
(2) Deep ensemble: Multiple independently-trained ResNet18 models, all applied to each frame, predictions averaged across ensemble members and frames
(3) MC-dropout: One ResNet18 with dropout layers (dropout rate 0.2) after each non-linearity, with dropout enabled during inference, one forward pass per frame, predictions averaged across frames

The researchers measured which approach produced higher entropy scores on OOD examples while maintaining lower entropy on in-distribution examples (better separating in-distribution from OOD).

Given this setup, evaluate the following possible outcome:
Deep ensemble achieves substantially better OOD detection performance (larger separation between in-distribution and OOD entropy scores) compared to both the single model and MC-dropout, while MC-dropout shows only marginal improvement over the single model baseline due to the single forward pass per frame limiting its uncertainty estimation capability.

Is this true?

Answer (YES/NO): NO